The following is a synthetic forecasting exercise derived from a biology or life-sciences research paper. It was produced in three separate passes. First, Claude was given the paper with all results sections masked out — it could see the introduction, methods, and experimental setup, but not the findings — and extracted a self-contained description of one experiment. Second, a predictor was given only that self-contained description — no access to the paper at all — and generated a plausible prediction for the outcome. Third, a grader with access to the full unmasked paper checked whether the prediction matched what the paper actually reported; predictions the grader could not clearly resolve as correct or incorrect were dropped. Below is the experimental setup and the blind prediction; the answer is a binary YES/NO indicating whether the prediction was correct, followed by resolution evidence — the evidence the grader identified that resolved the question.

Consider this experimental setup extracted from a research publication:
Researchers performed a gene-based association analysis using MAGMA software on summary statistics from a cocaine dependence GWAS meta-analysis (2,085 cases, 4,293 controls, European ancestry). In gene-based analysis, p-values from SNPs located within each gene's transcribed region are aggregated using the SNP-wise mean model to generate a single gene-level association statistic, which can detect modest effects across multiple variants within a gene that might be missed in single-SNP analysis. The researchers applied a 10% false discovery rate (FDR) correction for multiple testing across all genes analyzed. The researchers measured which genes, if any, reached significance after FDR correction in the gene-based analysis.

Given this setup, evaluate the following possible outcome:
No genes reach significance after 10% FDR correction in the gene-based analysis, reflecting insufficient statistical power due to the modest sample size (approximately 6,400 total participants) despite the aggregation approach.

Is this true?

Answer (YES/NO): NO